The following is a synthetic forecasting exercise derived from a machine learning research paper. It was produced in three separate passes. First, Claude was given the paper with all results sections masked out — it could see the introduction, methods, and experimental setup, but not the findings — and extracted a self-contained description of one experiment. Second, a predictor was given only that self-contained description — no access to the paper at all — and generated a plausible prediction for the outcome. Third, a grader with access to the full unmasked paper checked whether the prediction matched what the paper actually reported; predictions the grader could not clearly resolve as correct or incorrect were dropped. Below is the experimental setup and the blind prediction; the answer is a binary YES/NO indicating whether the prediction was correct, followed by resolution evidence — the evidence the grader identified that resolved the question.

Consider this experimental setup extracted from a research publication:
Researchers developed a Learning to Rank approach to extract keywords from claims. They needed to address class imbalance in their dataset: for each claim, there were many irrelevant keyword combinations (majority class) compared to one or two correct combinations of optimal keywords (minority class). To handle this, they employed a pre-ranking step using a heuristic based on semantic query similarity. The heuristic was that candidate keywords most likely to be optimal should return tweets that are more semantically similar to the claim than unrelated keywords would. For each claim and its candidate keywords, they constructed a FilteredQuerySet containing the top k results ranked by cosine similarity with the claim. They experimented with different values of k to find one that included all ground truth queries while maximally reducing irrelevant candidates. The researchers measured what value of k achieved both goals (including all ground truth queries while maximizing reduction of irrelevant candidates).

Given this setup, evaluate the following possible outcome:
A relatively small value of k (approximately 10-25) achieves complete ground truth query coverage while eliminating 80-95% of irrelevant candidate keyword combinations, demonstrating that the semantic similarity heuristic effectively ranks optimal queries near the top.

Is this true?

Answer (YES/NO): NO